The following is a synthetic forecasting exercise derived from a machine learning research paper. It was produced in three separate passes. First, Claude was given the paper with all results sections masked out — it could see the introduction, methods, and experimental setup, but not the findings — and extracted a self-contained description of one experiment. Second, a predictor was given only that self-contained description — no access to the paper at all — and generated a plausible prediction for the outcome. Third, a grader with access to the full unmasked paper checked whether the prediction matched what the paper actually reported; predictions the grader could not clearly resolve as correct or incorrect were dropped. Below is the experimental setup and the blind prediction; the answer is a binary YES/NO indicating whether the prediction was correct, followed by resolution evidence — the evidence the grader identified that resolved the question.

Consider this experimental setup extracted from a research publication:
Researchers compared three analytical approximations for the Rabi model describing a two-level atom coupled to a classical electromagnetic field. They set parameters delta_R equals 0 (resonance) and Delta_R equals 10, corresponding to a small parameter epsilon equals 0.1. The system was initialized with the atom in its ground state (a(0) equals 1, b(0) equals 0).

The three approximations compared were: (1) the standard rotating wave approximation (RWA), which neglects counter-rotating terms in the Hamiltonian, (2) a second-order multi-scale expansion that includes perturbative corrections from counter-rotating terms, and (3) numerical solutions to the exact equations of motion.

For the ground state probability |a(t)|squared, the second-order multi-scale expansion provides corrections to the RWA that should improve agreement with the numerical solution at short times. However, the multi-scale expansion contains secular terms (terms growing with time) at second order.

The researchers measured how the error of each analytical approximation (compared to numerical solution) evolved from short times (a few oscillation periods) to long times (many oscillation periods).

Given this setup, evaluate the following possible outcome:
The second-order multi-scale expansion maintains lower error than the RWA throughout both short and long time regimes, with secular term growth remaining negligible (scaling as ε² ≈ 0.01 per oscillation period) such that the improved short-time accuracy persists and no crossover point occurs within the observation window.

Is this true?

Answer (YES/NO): NO